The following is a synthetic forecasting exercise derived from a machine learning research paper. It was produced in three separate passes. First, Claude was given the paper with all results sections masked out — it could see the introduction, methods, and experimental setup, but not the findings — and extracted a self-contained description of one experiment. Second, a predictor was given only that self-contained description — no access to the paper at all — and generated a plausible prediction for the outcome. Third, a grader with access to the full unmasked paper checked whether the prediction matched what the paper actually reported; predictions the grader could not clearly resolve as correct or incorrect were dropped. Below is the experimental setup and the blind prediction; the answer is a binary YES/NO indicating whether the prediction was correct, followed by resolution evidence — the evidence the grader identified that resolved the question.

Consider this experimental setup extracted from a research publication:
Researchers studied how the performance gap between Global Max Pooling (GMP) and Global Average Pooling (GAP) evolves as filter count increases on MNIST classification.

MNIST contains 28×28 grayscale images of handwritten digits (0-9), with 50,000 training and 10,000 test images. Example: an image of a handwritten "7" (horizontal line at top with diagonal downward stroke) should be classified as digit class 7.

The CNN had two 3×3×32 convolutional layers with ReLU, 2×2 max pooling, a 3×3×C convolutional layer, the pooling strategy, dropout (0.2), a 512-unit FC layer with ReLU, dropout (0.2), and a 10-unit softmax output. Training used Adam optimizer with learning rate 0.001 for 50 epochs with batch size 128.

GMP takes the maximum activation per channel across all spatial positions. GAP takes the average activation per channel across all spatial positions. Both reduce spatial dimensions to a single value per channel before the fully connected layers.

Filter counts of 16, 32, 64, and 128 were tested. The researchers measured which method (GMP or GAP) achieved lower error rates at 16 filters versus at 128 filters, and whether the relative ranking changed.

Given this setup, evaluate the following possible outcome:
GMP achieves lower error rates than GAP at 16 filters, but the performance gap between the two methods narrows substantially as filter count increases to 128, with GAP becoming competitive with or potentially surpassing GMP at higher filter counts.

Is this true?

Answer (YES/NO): YES